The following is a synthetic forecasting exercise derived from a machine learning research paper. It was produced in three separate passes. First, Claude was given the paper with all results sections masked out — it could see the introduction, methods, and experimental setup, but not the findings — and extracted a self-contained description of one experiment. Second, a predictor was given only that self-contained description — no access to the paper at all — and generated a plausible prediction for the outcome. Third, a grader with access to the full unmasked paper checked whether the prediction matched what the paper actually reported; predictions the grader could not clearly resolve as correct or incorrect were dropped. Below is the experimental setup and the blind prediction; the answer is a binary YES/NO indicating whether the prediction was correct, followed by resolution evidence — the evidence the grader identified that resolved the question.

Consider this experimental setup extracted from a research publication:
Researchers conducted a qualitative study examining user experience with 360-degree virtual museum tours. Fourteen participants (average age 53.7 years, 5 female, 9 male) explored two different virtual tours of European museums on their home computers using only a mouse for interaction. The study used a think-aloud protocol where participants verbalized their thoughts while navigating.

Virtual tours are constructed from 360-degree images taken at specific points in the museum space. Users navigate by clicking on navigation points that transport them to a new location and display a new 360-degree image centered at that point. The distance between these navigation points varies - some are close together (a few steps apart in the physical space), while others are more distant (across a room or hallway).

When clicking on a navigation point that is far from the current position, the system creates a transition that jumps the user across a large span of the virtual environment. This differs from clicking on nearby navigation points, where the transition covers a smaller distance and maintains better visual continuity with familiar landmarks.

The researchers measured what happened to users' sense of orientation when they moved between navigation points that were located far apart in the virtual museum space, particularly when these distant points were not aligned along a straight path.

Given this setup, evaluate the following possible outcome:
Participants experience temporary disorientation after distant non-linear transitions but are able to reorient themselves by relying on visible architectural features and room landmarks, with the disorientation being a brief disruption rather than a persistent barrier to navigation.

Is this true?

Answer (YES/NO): NO